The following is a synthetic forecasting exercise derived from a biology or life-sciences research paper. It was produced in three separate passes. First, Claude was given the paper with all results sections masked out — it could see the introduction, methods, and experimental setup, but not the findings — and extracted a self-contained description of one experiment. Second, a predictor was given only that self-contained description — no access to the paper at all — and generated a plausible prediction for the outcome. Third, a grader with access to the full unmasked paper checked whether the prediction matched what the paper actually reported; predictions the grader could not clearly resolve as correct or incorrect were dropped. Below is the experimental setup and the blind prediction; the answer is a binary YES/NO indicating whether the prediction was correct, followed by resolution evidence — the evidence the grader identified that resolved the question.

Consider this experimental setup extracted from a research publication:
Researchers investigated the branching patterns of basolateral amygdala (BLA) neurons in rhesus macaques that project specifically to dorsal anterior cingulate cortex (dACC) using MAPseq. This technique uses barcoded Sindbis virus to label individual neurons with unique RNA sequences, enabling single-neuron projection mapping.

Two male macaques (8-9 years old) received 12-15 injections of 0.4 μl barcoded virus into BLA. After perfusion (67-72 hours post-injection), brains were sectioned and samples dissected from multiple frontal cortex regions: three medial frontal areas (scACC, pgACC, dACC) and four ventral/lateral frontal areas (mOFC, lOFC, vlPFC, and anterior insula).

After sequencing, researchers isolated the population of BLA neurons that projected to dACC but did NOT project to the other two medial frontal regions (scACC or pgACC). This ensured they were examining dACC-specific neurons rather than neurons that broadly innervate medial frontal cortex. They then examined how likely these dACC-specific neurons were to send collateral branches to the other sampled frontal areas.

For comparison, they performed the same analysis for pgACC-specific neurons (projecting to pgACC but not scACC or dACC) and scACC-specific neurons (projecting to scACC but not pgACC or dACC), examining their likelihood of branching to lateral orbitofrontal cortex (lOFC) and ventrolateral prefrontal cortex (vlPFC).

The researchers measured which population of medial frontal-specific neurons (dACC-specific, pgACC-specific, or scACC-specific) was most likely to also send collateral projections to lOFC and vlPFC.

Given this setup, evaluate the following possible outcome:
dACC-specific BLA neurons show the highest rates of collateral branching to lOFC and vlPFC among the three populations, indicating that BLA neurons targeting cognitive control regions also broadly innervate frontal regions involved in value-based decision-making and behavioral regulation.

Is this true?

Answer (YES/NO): YES